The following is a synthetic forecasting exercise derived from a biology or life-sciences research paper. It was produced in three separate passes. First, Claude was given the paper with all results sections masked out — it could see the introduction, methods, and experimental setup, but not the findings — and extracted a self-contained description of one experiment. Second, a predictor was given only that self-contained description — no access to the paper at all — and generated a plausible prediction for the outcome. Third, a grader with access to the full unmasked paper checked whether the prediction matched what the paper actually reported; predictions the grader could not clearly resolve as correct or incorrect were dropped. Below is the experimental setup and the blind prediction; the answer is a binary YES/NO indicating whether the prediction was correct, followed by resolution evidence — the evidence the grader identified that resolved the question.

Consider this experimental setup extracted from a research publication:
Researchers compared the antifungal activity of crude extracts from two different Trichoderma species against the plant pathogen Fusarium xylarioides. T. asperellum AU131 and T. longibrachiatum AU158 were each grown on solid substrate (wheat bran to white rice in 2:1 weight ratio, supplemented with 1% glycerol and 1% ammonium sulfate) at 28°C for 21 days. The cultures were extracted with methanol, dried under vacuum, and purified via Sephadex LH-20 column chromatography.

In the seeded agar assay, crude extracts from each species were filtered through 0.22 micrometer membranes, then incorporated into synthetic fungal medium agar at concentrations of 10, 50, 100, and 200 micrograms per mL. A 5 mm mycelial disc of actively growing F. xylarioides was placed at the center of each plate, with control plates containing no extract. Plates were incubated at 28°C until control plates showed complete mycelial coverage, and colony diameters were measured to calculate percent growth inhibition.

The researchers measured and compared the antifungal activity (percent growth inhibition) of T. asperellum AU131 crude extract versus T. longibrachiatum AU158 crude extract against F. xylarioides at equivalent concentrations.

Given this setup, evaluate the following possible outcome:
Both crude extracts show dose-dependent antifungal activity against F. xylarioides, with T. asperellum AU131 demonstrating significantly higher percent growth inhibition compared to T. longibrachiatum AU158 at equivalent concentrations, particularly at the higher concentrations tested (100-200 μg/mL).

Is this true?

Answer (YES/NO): NO